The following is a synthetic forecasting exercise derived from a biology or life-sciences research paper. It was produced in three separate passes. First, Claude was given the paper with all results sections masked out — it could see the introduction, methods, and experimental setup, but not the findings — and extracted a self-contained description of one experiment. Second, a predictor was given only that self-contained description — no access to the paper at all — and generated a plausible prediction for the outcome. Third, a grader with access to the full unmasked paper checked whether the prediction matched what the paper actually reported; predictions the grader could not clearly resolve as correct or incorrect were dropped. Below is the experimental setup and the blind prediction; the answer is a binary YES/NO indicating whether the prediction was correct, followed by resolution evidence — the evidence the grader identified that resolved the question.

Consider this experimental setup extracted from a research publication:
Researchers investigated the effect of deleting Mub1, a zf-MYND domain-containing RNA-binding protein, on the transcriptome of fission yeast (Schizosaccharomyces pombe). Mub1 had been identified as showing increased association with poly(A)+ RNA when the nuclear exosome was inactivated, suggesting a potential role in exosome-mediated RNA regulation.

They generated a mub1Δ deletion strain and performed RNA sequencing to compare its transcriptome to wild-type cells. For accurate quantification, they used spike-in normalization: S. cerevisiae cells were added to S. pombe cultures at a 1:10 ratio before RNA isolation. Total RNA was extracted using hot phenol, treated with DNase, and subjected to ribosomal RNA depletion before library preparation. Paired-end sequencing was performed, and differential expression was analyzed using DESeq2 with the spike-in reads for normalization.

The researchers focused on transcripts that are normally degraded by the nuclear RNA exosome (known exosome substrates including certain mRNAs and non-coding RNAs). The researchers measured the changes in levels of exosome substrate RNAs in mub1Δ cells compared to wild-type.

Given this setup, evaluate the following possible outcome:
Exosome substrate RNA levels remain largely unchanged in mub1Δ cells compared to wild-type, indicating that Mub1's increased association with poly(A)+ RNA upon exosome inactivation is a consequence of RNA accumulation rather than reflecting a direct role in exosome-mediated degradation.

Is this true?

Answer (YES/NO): NO